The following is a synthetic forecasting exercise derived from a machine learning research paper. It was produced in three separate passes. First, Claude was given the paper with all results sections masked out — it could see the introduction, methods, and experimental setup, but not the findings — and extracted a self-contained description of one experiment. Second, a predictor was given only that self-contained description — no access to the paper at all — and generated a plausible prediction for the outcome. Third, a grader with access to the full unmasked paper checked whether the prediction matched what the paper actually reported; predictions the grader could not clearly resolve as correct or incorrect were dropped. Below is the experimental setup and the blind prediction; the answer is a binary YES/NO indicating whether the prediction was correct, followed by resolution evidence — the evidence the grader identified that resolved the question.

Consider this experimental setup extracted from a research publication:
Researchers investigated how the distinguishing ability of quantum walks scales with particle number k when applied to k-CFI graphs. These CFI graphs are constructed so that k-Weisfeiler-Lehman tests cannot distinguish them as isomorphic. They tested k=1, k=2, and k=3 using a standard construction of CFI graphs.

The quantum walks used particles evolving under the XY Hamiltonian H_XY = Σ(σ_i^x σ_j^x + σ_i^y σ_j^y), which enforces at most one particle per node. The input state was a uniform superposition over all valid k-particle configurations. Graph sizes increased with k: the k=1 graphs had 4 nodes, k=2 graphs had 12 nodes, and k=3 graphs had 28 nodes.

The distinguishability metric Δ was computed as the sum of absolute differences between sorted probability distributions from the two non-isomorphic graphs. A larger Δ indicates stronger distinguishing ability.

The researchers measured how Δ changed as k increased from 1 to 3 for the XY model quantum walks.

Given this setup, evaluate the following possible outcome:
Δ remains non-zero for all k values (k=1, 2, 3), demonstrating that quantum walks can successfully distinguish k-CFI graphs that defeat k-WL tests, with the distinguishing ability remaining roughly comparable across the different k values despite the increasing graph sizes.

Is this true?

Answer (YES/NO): NO